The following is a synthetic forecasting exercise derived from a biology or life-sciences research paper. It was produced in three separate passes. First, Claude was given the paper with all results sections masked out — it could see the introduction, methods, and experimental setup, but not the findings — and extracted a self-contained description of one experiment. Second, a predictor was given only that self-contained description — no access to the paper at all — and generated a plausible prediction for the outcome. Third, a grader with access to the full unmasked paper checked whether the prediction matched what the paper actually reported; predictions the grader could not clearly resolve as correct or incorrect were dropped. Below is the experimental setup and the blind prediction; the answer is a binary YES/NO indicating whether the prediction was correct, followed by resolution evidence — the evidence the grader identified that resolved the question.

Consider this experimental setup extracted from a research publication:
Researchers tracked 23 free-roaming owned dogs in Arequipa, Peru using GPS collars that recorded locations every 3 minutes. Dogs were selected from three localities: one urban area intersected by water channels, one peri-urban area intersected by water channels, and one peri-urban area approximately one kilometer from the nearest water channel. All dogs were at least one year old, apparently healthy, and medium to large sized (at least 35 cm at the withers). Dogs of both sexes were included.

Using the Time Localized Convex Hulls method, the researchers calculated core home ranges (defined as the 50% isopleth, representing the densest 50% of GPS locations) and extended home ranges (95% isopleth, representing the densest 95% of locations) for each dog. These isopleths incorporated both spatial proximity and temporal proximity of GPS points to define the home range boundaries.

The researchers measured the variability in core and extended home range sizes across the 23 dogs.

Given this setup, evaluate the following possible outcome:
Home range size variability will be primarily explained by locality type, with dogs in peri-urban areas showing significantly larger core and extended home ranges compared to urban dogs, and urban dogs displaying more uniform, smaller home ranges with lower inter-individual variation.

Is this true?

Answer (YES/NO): NO